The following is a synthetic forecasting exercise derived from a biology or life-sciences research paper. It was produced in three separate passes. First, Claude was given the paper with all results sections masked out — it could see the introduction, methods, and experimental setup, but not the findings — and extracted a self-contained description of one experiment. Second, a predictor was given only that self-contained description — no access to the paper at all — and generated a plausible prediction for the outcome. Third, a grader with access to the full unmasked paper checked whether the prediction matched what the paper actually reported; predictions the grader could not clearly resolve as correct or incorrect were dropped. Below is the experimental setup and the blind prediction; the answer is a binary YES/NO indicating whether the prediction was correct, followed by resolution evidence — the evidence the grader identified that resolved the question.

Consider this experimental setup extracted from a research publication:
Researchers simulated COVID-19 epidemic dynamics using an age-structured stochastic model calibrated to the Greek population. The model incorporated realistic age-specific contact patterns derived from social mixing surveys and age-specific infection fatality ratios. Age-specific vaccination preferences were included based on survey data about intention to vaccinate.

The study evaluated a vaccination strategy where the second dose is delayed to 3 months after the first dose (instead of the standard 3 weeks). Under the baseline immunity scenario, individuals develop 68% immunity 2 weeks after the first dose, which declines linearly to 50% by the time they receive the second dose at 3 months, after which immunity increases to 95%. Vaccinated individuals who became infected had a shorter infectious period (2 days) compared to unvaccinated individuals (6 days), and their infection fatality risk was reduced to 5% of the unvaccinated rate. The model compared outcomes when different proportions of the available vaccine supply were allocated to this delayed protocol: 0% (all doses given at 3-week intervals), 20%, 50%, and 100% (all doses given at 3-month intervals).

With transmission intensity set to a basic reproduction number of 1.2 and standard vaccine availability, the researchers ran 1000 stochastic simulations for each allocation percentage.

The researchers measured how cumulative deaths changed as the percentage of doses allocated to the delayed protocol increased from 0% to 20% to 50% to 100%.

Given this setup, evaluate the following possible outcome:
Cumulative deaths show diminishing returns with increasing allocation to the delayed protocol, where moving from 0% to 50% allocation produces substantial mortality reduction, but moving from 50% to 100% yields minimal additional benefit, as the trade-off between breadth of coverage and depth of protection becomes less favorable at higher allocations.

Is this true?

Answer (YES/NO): NO